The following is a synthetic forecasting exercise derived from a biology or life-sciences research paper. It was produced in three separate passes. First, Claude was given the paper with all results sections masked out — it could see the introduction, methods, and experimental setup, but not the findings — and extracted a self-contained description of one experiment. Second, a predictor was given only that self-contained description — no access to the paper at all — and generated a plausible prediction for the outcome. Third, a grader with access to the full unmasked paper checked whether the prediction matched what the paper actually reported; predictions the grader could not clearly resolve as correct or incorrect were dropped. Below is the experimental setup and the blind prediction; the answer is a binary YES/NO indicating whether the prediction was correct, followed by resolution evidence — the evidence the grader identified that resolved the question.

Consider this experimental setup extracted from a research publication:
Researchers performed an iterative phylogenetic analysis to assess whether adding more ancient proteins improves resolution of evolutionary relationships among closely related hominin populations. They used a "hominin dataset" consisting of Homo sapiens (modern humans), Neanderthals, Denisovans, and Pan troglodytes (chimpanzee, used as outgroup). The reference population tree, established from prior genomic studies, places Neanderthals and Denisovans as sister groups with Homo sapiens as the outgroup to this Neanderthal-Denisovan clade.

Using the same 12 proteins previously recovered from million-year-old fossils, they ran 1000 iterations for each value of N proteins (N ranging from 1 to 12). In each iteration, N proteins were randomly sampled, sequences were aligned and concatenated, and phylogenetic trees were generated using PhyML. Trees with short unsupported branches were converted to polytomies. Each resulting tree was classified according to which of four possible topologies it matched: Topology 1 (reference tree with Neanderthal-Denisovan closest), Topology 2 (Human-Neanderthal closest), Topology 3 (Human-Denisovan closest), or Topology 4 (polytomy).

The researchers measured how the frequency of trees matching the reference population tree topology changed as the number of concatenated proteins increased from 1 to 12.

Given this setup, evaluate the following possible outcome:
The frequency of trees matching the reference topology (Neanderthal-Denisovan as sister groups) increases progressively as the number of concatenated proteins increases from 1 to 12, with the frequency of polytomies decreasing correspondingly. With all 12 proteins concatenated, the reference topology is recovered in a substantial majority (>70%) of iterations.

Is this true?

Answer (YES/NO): NO